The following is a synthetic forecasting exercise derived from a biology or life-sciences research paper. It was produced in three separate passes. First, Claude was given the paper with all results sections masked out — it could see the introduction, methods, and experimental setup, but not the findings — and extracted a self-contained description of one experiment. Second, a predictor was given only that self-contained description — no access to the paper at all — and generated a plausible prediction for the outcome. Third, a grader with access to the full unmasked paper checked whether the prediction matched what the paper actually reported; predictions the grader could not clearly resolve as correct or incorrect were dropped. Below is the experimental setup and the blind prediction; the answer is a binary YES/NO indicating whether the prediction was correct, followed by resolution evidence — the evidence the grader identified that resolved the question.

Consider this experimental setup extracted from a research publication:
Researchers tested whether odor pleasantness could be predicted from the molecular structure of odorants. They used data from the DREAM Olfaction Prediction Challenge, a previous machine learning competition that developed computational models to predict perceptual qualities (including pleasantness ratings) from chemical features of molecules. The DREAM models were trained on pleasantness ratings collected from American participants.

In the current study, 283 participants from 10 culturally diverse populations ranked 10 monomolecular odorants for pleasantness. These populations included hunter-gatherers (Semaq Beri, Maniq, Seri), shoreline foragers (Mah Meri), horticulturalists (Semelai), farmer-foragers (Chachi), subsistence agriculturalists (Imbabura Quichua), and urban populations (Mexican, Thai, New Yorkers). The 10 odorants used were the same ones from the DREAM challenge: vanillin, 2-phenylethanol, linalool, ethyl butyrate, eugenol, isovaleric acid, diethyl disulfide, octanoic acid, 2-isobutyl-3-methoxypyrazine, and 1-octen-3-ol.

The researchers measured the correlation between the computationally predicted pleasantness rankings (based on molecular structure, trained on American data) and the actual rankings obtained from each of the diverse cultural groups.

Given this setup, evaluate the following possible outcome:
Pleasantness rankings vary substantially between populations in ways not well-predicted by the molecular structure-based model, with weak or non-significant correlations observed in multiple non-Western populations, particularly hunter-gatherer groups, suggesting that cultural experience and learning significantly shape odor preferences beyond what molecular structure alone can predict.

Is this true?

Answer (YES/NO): NO